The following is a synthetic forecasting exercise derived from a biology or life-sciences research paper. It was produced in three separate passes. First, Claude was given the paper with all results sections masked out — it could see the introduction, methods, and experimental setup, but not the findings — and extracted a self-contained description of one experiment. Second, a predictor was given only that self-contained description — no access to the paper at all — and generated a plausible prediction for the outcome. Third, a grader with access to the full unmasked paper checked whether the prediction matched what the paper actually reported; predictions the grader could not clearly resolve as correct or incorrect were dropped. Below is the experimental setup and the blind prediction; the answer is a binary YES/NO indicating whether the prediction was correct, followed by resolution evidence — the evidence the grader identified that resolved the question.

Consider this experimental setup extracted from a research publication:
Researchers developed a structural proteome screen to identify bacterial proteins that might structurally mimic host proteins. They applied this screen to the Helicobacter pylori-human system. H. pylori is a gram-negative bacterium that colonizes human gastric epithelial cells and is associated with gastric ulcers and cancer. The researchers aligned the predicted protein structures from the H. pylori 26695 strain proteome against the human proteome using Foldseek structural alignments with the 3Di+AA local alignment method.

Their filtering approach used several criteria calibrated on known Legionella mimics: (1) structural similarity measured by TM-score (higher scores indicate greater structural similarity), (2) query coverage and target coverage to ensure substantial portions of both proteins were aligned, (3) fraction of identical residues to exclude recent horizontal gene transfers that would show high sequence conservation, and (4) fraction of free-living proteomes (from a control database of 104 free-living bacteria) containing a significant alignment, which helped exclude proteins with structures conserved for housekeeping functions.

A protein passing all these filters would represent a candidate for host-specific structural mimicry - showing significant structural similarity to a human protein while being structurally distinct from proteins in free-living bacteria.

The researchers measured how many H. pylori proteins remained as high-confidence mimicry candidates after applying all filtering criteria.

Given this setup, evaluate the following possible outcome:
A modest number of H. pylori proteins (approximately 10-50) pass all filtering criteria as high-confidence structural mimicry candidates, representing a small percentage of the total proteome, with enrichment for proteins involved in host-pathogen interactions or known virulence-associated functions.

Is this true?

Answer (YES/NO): NO